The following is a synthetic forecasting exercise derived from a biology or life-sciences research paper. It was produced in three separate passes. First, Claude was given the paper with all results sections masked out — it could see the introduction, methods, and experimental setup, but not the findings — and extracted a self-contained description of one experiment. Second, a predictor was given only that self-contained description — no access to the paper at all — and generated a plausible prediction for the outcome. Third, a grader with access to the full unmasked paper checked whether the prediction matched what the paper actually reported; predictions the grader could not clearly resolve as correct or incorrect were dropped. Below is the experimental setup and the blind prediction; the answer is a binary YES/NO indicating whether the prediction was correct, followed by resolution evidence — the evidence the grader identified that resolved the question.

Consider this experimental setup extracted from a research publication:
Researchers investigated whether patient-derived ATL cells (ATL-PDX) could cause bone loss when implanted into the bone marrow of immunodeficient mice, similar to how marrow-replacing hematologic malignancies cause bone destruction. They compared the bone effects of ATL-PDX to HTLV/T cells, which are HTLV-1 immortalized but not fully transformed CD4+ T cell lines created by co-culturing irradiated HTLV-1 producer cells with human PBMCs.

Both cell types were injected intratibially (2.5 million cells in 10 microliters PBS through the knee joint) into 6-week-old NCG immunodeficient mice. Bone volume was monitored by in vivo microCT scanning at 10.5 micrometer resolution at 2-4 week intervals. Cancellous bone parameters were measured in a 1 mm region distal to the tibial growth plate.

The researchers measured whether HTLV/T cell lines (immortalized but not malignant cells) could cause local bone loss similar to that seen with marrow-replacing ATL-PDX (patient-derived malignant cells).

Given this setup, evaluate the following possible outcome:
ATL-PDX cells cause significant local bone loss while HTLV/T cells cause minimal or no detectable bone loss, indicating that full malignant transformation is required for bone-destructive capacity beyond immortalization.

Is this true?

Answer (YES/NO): NO